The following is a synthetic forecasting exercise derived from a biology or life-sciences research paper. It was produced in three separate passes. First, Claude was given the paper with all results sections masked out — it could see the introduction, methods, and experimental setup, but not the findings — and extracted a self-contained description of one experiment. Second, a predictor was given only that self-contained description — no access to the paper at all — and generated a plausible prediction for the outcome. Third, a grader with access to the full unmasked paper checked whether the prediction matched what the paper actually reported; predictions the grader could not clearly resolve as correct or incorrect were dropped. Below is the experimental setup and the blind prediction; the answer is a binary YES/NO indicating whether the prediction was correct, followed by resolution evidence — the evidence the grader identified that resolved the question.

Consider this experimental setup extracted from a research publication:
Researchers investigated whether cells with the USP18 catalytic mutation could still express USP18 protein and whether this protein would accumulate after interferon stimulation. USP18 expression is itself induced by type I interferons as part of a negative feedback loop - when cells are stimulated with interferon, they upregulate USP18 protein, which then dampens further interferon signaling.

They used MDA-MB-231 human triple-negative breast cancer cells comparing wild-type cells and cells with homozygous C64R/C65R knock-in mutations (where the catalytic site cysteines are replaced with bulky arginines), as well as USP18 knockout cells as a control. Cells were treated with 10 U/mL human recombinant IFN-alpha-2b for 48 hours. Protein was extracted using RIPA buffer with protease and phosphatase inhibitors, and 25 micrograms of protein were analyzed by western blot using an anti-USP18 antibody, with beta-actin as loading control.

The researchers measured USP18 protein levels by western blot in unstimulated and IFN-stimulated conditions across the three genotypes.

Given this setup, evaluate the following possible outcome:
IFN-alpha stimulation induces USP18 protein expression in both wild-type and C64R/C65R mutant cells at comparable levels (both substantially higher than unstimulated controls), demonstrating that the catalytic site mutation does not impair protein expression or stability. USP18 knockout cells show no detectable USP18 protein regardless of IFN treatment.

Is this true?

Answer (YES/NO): NO